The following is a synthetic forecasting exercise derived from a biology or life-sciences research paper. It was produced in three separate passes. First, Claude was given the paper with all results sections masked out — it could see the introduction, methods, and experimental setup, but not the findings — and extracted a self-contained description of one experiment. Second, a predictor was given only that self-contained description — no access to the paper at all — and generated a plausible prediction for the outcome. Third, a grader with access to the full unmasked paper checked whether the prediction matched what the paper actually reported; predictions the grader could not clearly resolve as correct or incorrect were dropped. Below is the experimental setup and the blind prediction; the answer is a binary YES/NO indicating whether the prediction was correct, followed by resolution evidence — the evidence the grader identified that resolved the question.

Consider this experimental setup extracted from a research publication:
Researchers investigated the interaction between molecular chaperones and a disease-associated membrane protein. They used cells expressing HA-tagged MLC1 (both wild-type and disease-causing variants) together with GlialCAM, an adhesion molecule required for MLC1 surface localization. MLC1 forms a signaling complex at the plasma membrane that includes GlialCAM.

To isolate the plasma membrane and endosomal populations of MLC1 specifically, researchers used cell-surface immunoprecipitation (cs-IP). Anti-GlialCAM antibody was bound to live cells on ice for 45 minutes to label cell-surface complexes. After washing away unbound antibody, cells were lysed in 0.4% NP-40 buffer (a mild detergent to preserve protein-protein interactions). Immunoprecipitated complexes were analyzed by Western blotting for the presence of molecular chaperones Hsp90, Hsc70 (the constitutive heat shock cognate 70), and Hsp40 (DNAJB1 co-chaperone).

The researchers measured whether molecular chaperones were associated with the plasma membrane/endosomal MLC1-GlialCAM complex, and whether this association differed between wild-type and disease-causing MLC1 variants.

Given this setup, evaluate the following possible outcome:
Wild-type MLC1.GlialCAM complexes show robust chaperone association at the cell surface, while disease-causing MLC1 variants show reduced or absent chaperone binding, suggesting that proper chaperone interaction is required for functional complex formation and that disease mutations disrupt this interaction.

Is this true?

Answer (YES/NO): NO